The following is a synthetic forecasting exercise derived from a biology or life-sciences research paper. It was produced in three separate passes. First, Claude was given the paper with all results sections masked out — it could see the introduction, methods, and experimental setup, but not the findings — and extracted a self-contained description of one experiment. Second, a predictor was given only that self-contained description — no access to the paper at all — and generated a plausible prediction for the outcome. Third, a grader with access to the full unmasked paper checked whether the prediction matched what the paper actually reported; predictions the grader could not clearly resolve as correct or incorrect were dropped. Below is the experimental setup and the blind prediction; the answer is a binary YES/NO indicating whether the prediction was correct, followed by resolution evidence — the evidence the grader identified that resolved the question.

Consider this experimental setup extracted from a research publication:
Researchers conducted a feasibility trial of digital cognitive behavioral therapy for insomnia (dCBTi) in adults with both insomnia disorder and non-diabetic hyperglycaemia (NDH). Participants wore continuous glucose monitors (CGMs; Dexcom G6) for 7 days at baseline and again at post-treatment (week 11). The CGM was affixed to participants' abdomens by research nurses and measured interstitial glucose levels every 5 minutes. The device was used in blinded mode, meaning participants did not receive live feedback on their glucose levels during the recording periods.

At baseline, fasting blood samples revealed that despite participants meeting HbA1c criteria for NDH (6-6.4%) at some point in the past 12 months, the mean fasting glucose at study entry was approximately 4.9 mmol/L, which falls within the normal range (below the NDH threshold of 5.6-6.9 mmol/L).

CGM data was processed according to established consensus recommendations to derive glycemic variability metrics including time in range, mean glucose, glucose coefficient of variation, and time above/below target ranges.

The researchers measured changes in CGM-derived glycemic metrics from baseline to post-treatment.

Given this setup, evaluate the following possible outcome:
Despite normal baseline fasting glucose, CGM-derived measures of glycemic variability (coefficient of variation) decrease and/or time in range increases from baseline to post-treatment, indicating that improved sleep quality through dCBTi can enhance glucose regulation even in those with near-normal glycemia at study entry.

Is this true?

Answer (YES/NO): NO